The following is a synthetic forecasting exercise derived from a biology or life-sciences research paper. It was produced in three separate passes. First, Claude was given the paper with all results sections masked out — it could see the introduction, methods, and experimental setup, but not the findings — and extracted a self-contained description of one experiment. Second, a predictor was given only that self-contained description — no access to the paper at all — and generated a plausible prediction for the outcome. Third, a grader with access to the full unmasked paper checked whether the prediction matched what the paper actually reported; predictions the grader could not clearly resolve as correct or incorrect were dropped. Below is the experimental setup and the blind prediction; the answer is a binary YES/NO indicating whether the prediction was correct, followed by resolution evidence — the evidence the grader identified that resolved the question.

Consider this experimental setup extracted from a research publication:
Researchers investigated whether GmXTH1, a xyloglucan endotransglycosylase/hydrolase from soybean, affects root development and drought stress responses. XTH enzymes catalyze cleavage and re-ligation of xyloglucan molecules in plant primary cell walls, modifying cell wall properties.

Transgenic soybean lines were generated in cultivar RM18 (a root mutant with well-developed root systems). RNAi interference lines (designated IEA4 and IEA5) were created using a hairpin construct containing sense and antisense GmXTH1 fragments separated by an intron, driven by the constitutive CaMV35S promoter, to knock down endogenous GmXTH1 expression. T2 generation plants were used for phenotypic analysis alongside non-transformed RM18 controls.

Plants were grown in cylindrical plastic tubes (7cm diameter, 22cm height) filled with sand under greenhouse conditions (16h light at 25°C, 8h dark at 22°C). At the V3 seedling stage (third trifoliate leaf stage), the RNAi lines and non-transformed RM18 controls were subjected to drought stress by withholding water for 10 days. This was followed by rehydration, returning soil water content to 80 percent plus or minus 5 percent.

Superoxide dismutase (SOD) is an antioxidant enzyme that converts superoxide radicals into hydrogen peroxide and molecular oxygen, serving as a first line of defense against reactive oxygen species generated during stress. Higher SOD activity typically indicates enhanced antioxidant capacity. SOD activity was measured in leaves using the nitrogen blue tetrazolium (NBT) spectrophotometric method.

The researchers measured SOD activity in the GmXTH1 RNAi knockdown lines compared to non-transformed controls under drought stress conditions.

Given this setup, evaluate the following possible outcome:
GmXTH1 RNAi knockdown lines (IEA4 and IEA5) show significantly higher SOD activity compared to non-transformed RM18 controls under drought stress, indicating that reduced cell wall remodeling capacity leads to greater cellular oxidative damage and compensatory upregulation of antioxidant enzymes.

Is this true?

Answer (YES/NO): NO